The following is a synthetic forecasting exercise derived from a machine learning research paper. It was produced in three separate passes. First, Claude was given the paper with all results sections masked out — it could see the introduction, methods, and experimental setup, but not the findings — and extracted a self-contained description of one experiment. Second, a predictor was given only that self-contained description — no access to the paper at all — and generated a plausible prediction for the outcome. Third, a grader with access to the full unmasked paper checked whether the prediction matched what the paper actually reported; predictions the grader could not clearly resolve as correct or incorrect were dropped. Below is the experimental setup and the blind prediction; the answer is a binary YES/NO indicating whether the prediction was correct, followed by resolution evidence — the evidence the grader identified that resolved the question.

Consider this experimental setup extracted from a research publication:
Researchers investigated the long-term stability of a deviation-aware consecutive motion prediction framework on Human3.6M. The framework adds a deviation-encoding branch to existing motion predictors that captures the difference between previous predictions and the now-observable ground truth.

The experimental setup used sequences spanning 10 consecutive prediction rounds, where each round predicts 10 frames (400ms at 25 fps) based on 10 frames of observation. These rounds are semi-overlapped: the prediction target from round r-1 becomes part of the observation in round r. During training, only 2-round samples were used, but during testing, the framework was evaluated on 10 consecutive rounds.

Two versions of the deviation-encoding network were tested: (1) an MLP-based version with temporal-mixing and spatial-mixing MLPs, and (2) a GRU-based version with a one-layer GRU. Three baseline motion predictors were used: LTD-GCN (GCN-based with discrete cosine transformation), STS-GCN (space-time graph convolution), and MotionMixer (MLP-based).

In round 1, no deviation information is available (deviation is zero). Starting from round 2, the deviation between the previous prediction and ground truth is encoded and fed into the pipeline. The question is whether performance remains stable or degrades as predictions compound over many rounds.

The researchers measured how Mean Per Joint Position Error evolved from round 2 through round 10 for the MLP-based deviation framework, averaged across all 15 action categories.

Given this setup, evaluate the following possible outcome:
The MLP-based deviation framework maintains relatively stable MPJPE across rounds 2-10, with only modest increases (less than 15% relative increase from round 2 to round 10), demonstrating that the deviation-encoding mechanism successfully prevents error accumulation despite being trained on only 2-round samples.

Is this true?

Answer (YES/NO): YES